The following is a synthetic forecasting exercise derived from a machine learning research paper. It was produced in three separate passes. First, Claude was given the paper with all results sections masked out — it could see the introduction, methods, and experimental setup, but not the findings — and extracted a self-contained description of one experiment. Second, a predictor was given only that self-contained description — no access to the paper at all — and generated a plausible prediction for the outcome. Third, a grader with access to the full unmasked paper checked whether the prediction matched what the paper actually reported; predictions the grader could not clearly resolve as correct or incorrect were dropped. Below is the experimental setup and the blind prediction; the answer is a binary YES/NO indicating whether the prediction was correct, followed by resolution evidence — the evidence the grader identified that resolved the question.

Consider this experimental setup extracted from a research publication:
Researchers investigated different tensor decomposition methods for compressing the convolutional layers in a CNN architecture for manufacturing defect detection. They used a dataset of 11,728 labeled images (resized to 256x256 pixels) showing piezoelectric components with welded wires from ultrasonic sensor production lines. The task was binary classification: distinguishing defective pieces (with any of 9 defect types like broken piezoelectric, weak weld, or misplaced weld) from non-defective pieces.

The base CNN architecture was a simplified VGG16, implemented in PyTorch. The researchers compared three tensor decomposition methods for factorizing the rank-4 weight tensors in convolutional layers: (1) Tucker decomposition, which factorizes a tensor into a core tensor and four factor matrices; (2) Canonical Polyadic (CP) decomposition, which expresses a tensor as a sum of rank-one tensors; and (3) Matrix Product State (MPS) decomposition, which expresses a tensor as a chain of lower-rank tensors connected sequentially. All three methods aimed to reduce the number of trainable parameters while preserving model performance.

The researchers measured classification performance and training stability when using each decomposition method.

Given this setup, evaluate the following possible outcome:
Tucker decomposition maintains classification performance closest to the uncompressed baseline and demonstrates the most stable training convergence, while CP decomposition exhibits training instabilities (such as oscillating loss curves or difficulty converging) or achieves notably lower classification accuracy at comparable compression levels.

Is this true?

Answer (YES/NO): YES